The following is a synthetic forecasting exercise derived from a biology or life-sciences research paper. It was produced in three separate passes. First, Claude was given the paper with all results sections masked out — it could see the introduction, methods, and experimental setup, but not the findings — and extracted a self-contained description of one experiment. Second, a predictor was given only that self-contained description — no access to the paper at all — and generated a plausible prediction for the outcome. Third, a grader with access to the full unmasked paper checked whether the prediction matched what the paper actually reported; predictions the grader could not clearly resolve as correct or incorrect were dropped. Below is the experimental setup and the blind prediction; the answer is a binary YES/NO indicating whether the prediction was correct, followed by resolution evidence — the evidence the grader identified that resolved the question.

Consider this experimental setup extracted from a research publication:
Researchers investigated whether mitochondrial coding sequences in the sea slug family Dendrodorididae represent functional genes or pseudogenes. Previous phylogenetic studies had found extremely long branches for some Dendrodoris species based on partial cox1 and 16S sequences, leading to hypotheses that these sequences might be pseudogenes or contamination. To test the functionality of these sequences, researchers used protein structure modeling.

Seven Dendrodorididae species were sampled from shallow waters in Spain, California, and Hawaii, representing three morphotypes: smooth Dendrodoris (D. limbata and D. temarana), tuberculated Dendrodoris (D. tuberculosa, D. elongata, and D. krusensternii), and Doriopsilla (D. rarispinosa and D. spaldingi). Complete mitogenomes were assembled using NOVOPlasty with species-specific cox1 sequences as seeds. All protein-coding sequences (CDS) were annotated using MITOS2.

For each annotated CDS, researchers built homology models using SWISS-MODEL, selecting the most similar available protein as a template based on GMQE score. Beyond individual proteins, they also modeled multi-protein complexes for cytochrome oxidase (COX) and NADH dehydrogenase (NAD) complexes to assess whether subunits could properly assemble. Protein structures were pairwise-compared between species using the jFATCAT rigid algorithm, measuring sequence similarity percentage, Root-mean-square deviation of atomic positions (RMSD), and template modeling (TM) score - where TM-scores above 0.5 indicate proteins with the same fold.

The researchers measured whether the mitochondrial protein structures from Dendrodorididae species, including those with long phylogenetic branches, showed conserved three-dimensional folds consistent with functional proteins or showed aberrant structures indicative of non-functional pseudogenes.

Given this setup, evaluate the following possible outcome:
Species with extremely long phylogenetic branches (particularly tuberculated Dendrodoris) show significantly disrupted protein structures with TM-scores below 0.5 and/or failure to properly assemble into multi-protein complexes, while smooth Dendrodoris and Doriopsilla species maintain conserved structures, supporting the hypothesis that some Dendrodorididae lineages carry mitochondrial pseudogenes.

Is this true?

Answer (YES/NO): NO